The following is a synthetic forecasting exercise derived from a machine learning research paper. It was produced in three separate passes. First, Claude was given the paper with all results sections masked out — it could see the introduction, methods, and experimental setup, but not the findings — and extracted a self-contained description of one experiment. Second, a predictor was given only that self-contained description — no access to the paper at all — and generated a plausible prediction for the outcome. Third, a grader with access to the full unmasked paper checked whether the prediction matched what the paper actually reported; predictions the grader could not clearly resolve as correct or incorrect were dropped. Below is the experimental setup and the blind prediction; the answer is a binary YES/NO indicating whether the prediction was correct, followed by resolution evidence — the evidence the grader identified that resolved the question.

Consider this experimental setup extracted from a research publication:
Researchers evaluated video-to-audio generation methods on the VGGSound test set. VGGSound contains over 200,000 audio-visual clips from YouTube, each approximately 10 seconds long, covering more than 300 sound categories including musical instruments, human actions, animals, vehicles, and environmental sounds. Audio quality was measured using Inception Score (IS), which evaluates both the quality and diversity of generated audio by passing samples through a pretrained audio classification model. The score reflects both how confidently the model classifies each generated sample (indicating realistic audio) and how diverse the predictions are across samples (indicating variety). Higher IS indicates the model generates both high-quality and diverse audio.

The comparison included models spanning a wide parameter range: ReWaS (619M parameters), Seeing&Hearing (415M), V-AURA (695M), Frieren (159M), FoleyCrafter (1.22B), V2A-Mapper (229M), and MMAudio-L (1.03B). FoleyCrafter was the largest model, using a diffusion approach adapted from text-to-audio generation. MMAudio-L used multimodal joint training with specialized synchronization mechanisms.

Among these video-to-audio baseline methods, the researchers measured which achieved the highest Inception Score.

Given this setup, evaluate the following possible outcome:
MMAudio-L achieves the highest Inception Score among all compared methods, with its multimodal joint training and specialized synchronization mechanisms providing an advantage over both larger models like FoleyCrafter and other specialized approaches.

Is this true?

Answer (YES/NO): NO